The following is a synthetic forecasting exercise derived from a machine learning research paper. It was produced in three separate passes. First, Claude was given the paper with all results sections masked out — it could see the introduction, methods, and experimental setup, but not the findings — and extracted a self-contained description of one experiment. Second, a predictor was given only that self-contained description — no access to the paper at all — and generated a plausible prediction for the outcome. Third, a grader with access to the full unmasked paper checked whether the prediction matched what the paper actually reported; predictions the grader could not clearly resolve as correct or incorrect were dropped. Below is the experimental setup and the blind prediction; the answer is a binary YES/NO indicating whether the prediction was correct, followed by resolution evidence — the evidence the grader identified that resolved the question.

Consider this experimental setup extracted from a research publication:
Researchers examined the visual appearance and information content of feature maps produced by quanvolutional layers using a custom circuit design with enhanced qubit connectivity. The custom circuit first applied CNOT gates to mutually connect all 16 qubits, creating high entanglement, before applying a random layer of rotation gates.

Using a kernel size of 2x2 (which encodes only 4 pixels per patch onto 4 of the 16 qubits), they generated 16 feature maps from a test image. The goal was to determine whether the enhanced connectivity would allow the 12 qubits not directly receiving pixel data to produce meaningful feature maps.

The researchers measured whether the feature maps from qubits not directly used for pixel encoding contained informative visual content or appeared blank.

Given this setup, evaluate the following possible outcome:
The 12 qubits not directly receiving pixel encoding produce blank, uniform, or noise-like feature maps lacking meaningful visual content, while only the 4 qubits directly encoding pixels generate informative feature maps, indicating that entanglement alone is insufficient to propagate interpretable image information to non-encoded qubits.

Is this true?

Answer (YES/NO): NO